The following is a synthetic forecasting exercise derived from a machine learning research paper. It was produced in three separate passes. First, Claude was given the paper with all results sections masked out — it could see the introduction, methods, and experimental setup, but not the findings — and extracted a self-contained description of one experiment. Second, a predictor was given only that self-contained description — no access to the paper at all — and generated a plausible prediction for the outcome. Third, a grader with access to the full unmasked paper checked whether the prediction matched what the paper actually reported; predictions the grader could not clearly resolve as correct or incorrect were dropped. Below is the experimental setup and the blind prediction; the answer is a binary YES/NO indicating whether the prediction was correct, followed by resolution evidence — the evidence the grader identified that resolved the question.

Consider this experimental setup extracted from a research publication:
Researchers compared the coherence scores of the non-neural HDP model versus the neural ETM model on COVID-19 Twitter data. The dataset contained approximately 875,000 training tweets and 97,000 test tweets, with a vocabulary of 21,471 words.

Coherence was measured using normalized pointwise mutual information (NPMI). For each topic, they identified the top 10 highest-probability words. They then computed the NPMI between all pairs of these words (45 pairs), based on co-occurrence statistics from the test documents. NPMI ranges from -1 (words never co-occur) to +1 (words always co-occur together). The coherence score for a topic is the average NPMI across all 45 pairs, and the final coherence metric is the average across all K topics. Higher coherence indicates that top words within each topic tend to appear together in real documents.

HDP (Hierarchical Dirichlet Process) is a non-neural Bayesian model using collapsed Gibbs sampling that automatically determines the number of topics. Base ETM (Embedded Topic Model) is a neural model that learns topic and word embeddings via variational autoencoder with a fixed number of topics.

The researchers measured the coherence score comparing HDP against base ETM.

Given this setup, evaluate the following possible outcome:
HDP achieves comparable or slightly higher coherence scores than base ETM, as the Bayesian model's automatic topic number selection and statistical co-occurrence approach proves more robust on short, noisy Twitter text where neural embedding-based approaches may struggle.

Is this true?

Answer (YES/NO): NO